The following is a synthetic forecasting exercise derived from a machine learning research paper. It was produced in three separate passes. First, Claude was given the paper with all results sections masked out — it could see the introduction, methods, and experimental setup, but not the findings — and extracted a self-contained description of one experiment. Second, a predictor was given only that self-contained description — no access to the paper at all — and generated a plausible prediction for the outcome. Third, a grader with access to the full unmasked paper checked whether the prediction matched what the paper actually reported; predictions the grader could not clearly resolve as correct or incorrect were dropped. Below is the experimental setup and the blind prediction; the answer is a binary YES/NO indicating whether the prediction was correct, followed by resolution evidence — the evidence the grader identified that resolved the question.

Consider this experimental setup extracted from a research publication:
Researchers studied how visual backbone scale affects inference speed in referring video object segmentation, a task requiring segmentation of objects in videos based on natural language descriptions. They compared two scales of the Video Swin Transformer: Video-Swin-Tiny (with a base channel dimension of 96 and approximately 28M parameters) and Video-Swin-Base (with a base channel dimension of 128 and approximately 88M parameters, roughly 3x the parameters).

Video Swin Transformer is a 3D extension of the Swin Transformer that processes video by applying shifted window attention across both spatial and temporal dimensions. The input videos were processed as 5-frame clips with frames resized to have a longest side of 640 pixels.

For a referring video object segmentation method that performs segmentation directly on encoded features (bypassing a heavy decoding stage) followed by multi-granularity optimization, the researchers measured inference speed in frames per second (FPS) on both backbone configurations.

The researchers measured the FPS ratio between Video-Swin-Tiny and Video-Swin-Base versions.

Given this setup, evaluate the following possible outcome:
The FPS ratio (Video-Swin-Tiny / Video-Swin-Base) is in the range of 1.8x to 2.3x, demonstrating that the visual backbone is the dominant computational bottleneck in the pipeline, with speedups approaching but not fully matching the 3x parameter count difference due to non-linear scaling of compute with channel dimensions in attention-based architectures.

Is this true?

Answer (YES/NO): NO